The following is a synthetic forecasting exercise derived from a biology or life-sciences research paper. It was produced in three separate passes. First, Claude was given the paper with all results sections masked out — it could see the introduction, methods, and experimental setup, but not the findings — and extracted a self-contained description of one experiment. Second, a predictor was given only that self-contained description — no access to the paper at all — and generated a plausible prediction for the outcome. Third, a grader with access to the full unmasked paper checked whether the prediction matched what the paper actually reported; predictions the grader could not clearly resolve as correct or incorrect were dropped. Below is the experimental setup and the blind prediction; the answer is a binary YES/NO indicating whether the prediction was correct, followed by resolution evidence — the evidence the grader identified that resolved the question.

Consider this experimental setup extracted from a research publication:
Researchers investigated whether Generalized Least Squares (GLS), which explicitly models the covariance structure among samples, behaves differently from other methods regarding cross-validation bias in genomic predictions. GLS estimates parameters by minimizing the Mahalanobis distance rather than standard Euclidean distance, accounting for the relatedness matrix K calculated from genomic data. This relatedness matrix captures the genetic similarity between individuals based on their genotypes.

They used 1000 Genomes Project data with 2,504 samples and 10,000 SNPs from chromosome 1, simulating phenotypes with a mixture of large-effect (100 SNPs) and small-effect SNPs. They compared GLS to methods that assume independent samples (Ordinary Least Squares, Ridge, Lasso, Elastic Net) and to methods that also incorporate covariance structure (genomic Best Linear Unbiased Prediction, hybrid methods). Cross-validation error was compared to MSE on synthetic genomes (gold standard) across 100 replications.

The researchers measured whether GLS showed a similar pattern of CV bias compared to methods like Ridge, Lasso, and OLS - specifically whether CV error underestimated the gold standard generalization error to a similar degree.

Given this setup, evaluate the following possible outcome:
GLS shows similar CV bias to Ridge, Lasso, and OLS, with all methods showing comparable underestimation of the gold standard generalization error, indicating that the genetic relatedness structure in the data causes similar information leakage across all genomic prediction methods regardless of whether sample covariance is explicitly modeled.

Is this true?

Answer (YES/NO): NO